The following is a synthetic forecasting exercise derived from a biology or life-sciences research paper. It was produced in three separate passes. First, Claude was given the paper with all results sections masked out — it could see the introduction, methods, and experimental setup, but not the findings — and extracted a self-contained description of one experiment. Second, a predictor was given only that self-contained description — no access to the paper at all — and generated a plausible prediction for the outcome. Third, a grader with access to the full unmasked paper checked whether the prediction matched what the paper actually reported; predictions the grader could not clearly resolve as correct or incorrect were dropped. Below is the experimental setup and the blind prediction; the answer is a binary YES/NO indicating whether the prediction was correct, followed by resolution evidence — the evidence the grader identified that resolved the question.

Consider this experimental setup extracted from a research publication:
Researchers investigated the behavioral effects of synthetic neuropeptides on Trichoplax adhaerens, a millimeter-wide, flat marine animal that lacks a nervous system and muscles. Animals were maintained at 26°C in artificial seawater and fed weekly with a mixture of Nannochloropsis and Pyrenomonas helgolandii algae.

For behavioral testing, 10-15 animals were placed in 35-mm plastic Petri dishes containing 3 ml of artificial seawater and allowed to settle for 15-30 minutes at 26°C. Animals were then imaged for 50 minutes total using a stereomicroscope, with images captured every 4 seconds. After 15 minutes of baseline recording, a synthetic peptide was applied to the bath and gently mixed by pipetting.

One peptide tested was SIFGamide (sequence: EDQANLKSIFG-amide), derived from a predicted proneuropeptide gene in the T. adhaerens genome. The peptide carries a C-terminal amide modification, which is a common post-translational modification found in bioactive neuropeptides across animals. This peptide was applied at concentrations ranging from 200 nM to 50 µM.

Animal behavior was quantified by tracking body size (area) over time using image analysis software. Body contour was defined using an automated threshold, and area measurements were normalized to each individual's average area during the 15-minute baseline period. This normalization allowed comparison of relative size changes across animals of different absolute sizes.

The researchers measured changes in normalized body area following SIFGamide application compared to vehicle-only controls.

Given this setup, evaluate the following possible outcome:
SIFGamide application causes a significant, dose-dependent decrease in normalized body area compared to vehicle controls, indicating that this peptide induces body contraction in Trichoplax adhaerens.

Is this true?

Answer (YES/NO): NO